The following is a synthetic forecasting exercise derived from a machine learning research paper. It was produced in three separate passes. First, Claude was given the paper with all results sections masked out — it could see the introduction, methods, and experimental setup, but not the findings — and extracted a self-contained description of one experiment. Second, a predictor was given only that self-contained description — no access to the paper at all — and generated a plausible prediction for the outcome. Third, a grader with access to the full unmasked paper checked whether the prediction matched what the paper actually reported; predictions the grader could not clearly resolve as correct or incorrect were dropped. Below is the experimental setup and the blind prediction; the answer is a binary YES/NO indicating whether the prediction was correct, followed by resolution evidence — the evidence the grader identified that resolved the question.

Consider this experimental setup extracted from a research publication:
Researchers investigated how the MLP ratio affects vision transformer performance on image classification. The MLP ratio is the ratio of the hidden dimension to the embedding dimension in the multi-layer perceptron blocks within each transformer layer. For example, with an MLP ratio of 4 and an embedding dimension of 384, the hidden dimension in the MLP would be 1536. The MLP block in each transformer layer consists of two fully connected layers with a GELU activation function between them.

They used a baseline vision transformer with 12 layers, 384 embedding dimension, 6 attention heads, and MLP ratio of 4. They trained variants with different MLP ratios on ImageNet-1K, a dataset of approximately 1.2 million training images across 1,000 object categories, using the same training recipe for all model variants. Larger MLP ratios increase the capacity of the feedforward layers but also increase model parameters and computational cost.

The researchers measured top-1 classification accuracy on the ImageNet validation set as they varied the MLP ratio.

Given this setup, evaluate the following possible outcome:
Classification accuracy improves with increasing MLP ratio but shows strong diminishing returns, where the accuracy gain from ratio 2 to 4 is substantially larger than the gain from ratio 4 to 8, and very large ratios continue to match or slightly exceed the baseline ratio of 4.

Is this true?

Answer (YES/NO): NO